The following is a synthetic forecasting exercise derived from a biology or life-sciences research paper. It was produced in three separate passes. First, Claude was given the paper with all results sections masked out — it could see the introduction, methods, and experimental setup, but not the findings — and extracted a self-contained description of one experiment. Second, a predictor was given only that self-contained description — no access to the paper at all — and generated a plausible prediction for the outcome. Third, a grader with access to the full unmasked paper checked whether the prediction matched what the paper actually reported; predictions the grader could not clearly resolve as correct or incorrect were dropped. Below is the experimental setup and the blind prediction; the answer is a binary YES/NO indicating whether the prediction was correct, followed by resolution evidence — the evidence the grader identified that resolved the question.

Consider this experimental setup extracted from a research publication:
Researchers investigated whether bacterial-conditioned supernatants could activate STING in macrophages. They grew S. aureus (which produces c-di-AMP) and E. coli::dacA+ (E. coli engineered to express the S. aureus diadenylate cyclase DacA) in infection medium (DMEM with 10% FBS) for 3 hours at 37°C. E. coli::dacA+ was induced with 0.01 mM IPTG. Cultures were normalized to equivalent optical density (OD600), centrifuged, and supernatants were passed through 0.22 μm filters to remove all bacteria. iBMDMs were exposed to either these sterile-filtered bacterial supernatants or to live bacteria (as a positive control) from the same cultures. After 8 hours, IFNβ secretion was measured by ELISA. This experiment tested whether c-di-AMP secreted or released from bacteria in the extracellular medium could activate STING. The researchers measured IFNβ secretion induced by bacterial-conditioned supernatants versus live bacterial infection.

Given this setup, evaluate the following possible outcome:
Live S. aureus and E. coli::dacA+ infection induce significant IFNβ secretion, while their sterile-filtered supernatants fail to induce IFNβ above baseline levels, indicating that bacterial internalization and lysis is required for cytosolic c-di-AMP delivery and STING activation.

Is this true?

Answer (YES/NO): YES